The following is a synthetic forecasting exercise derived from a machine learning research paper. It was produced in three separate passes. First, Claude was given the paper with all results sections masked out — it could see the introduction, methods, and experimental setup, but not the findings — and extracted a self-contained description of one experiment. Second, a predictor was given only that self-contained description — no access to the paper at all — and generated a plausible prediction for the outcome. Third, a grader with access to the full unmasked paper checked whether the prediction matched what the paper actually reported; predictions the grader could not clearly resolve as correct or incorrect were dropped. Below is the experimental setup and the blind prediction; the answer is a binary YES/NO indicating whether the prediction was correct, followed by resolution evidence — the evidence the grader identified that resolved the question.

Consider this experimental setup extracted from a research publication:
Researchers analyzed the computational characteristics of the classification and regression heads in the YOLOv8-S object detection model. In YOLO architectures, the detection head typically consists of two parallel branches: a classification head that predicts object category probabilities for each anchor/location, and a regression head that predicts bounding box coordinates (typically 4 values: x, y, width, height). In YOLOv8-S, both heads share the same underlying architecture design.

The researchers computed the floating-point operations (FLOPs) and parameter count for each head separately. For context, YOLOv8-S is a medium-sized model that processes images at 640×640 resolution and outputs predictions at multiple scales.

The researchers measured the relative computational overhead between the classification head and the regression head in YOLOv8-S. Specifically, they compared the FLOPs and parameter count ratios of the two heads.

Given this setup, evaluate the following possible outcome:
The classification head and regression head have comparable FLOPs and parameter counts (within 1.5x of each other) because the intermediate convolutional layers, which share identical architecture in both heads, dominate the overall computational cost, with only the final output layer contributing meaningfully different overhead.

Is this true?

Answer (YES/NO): NO